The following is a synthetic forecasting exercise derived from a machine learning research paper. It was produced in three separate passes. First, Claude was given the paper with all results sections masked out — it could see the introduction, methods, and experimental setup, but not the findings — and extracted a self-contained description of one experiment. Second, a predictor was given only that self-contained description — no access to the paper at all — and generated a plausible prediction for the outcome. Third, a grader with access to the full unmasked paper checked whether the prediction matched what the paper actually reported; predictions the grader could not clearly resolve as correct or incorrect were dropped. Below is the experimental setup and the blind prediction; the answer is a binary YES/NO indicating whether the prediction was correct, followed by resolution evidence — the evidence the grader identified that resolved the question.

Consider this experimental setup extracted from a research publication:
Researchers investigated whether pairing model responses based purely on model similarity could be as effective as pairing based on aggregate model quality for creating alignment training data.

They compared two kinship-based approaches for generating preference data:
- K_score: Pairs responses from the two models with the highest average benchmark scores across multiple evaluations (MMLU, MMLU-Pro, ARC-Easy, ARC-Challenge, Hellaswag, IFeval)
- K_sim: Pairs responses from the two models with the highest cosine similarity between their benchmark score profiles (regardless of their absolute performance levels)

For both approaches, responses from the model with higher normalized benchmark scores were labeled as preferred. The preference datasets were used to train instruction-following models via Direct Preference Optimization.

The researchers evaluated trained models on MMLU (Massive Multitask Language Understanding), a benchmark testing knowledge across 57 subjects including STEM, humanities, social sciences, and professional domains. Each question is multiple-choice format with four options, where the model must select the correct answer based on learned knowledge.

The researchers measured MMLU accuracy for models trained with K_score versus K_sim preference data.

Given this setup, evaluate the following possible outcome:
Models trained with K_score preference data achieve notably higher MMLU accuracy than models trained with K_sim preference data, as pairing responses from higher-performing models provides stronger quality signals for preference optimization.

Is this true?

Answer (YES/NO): NO